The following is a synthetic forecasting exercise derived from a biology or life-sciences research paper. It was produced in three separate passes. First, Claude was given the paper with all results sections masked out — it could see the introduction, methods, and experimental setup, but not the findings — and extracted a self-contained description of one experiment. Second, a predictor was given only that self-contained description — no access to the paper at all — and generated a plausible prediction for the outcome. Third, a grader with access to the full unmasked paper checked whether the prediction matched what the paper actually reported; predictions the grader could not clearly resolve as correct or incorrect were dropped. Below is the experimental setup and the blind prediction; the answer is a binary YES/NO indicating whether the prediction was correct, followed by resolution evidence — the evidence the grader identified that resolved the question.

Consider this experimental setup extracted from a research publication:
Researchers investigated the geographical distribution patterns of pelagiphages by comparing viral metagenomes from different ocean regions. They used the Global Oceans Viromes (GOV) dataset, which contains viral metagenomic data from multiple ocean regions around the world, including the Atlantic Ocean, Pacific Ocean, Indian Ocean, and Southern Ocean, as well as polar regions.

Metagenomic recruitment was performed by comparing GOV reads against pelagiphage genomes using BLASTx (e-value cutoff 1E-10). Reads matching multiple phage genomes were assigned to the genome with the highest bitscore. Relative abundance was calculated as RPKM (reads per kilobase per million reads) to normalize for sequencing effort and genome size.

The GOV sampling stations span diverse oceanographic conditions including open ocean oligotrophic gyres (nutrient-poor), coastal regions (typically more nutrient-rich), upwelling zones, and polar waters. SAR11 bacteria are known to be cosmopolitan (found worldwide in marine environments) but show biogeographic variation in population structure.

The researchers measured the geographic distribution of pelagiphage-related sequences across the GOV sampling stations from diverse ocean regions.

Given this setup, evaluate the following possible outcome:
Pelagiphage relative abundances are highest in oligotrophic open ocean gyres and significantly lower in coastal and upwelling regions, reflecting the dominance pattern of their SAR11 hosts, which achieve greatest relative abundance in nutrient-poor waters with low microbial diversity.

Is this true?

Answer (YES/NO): NO